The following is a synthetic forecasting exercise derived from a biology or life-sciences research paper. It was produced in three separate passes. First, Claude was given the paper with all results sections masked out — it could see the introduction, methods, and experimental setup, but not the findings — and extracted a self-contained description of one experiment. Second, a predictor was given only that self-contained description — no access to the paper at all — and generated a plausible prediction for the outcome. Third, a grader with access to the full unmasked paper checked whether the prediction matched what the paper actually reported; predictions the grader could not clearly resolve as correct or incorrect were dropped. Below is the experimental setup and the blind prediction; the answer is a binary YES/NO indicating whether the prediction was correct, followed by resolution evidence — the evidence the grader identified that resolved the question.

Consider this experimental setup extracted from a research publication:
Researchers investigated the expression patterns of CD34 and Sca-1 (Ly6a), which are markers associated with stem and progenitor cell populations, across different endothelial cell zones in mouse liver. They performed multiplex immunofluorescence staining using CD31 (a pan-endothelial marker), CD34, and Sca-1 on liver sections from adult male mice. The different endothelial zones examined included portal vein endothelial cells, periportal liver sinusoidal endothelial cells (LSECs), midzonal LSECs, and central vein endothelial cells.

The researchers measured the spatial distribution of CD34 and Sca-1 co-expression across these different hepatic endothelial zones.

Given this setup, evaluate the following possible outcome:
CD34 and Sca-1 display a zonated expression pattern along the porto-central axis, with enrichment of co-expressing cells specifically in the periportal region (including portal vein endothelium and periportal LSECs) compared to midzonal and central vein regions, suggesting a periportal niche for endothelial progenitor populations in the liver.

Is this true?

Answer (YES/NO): NO